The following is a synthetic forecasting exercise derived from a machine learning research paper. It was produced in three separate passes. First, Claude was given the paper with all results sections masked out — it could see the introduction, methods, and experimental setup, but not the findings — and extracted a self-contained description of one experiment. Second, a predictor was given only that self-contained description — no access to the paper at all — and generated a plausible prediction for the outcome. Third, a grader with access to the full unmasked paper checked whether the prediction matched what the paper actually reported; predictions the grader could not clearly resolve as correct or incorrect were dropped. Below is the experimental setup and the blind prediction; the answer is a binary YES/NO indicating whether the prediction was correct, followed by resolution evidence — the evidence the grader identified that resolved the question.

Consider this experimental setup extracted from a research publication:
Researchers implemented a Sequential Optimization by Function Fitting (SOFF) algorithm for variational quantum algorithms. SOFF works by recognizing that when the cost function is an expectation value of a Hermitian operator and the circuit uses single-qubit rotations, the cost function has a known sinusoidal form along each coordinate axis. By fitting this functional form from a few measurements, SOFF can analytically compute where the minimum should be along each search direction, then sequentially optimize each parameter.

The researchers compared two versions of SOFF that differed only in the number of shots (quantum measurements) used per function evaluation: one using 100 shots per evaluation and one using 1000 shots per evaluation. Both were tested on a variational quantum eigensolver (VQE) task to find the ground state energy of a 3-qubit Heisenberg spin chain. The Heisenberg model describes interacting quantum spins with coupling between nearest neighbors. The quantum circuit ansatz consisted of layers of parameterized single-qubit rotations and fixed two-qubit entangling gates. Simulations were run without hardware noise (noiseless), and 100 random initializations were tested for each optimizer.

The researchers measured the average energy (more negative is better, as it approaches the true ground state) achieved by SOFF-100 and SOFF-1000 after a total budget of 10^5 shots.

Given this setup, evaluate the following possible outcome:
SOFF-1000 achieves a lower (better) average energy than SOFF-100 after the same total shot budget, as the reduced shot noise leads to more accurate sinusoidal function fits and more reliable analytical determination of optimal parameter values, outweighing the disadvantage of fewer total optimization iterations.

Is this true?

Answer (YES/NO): NO